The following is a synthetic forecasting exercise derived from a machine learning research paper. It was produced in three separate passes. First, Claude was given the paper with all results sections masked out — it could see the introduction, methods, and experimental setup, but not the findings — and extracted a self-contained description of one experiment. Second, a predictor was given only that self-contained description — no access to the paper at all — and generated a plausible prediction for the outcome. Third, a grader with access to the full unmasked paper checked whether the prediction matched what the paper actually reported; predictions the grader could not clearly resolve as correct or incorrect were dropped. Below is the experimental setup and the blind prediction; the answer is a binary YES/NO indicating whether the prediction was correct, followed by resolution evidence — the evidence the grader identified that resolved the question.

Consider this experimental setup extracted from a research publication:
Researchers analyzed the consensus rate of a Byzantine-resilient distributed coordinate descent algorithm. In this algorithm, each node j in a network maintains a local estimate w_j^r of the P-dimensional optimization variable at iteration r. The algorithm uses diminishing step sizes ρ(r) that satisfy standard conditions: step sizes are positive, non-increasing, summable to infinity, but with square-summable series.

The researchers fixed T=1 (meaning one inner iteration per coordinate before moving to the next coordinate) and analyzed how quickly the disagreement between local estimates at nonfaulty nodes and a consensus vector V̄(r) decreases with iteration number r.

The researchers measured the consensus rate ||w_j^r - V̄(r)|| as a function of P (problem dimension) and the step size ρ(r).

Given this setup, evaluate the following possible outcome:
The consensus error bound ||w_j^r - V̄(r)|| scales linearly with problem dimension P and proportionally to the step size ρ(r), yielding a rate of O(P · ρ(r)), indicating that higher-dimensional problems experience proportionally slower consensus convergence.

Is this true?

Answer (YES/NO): NO